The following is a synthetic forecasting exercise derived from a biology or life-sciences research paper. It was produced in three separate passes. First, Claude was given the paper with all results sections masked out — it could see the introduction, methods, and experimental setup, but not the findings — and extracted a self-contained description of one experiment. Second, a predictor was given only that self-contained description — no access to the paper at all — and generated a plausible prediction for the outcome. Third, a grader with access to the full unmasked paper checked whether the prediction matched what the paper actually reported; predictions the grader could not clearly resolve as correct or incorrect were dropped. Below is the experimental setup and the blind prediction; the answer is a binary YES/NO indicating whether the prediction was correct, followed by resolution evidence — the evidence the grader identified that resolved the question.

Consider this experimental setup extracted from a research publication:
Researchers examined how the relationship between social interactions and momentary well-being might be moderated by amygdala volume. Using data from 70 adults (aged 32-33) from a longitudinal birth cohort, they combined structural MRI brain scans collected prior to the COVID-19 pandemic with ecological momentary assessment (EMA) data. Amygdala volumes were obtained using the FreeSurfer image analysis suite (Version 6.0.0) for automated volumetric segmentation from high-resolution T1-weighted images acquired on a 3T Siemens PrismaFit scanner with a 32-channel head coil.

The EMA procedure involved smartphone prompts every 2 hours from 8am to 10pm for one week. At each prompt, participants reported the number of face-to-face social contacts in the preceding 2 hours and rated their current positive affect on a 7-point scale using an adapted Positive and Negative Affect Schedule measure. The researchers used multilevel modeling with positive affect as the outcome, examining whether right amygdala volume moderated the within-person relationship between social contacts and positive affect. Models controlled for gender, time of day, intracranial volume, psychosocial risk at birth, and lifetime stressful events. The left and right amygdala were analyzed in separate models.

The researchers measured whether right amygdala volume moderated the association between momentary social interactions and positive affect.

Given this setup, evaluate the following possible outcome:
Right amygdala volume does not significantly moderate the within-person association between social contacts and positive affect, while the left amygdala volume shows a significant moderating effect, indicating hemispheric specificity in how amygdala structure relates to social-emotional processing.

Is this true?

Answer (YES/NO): YES